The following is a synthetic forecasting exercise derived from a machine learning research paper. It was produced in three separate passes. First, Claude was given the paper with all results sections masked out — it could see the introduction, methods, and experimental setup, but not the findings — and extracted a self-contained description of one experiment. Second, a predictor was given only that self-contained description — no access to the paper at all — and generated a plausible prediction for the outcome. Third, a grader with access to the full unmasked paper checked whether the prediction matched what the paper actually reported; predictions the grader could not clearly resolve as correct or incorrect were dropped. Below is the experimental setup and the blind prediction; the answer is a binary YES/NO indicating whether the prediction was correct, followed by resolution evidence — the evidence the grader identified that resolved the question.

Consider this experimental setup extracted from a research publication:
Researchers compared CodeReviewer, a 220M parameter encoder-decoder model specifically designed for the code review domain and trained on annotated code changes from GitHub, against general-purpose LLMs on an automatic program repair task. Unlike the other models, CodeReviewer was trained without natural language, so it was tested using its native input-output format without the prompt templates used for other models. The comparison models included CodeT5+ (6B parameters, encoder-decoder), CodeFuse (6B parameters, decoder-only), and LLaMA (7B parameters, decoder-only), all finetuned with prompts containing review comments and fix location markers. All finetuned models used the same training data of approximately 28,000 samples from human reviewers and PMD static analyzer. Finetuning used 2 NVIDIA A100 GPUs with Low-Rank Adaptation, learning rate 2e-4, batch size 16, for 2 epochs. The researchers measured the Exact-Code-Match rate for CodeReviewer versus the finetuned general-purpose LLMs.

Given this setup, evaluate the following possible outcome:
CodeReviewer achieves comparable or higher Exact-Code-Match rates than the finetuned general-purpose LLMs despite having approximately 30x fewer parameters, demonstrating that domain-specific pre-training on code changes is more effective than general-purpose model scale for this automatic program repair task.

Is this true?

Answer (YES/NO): NO